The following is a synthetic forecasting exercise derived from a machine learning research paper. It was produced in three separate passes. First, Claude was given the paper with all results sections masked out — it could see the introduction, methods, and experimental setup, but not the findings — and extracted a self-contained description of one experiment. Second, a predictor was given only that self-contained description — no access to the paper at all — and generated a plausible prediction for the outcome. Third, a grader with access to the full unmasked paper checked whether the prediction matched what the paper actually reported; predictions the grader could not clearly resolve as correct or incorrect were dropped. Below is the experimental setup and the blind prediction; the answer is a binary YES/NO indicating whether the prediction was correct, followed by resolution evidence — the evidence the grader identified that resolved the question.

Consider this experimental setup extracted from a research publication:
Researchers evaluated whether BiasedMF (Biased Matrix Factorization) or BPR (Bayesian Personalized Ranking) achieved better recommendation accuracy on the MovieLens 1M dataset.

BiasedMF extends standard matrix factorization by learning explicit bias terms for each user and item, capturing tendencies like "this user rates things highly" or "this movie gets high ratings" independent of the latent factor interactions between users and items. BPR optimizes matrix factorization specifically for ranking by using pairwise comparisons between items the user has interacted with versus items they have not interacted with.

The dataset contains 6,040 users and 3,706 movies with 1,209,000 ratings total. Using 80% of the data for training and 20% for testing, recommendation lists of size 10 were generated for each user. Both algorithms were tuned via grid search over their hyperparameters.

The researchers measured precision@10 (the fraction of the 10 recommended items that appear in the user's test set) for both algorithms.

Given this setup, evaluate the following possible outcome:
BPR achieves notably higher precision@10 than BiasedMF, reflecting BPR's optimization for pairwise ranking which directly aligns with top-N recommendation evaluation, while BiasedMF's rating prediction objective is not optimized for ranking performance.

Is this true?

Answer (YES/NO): YES